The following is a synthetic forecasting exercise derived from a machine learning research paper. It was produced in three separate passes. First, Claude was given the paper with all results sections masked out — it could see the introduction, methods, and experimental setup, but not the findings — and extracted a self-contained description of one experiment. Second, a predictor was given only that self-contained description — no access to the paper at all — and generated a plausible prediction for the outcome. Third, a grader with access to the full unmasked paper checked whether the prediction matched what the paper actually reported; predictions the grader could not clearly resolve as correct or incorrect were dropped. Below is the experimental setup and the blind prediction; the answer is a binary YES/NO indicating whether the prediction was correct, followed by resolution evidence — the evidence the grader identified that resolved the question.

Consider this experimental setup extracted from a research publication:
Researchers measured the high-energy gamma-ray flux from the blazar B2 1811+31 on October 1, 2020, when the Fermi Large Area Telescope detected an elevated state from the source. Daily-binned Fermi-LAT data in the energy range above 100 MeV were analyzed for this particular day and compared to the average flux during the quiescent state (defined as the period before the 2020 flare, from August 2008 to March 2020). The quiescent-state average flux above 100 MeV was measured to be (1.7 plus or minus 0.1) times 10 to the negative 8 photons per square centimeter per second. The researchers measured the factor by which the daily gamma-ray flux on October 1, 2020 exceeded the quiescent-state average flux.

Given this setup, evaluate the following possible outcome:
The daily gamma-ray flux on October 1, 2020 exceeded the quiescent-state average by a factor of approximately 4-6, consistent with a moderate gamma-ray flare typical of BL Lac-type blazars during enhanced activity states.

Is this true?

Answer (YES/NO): NO